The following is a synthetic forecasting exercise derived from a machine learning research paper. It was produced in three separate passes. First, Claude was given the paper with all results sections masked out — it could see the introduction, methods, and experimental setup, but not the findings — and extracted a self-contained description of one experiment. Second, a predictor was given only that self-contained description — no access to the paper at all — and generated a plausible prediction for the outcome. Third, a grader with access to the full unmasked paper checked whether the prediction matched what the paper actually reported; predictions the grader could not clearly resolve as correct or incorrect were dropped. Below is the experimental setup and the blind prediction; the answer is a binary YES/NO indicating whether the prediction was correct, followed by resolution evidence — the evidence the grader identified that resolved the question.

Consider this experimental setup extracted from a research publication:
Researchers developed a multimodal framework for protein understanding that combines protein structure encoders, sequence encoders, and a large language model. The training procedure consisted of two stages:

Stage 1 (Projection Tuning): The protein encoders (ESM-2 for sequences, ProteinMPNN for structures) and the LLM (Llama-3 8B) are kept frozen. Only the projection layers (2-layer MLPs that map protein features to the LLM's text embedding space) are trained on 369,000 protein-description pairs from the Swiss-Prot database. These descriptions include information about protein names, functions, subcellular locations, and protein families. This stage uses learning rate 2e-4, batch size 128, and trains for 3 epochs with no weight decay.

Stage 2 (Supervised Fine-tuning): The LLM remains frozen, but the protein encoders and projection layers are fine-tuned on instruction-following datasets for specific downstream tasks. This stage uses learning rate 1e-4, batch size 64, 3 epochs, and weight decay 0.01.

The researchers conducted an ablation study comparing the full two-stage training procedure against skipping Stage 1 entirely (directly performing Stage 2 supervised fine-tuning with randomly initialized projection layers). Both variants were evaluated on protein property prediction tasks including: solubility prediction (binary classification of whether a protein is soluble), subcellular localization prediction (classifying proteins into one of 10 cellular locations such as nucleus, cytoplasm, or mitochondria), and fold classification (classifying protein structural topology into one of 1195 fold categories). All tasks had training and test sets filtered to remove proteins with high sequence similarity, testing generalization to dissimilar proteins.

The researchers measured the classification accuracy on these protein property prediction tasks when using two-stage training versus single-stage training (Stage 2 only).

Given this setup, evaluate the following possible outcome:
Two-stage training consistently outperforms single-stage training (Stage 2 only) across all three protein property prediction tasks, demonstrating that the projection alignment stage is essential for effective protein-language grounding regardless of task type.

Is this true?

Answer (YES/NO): NO